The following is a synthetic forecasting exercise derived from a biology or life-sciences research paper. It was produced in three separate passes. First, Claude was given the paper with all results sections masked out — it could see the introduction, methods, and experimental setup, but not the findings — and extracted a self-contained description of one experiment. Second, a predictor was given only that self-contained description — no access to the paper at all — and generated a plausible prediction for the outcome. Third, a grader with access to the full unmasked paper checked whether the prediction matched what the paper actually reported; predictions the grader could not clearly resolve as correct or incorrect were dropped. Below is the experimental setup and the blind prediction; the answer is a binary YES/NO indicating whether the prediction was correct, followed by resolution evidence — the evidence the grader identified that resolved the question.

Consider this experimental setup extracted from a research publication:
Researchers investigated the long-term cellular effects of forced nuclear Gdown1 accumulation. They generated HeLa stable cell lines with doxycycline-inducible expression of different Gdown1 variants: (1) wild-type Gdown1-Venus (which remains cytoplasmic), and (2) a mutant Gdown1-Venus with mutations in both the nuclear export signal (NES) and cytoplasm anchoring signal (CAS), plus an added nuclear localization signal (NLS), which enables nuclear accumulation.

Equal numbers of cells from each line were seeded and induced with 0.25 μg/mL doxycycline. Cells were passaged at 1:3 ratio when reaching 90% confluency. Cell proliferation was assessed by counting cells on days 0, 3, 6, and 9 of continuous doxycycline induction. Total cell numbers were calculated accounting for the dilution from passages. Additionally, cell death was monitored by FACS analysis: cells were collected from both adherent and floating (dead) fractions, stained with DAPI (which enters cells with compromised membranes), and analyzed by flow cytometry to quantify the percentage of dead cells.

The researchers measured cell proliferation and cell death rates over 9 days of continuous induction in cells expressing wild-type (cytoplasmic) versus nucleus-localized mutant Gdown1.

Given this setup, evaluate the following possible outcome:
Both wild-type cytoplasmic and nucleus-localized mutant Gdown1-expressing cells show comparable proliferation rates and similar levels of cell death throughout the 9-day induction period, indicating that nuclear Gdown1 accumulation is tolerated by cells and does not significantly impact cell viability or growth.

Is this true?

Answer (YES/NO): NO